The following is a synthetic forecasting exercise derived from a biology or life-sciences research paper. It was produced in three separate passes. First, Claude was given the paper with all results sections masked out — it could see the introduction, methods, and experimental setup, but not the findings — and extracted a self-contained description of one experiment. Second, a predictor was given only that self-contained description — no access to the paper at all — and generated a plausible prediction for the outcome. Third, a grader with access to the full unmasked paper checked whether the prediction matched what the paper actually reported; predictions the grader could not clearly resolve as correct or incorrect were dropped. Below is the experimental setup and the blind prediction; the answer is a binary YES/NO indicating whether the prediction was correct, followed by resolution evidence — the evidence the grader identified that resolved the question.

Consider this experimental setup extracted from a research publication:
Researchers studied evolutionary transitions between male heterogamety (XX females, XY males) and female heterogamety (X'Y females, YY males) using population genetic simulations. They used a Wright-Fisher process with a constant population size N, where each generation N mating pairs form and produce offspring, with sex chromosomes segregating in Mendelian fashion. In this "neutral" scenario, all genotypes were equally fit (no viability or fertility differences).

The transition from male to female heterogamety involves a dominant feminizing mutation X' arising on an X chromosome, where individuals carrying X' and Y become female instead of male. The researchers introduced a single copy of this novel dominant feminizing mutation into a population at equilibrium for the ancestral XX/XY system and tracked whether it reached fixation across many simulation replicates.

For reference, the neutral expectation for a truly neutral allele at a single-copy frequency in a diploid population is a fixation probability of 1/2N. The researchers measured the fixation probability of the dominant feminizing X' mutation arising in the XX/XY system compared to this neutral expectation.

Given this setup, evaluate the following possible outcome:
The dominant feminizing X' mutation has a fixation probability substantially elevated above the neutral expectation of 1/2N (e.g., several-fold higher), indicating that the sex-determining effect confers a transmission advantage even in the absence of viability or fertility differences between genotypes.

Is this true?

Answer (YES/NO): YES